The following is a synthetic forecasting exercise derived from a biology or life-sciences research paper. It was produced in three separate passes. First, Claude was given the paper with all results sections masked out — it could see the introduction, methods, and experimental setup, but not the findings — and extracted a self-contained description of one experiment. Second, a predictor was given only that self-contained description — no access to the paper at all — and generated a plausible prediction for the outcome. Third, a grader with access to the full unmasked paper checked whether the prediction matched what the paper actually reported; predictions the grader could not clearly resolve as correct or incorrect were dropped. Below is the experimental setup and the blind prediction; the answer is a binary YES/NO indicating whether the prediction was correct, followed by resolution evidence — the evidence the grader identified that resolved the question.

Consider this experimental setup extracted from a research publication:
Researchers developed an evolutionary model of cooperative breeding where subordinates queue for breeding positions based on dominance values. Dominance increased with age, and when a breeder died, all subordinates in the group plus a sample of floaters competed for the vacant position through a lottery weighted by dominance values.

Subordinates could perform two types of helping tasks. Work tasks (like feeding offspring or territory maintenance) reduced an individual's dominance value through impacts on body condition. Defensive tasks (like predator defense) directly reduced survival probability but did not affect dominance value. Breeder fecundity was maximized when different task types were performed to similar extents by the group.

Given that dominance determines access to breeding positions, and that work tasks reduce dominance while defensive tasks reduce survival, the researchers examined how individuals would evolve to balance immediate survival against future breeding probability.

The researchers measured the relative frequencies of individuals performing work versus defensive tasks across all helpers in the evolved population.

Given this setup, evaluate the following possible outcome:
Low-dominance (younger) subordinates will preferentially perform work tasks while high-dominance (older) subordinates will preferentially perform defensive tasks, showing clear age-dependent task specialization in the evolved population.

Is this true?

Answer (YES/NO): NO